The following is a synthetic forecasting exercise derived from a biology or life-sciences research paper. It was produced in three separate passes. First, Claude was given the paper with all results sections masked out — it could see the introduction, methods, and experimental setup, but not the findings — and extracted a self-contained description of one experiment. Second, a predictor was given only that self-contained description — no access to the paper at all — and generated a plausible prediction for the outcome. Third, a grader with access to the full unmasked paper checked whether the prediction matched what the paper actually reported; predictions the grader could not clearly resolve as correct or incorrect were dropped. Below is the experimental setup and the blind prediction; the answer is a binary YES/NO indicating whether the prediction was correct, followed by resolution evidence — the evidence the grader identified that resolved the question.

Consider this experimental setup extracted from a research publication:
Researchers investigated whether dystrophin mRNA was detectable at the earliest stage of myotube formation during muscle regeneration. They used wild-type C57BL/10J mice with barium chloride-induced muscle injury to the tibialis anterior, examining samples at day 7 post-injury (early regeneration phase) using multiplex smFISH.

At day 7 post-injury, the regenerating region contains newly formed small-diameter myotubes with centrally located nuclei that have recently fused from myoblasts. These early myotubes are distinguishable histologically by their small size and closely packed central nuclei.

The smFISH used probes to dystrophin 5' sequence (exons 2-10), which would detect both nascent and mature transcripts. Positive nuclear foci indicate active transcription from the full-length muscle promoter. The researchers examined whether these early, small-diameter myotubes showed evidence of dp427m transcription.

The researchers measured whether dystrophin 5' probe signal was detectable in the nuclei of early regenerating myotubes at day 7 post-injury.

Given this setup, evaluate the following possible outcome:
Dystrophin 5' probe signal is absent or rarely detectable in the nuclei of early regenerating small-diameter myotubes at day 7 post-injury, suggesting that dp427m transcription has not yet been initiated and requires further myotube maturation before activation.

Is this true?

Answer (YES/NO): NO